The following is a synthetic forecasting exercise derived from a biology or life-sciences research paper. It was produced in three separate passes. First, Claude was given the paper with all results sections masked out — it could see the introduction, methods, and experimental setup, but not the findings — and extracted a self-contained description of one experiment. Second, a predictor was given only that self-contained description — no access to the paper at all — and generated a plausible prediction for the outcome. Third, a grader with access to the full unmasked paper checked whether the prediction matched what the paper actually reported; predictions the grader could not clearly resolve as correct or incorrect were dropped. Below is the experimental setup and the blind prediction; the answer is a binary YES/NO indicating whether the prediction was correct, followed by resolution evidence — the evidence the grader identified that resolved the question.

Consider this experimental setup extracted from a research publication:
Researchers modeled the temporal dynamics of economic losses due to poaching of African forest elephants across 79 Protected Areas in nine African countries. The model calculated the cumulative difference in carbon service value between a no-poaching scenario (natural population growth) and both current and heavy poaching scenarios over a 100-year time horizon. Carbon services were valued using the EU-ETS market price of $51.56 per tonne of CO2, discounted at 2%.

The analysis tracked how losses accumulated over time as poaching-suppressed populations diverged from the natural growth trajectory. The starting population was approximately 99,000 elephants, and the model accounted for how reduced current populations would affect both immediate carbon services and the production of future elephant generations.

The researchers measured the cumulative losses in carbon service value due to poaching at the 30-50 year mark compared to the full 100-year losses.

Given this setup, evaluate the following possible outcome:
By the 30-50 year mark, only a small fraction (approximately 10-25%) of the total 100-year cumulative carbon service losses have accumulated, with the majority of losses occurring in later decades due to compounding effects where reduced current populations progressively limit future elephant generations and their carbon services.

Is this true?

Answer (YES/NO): NO